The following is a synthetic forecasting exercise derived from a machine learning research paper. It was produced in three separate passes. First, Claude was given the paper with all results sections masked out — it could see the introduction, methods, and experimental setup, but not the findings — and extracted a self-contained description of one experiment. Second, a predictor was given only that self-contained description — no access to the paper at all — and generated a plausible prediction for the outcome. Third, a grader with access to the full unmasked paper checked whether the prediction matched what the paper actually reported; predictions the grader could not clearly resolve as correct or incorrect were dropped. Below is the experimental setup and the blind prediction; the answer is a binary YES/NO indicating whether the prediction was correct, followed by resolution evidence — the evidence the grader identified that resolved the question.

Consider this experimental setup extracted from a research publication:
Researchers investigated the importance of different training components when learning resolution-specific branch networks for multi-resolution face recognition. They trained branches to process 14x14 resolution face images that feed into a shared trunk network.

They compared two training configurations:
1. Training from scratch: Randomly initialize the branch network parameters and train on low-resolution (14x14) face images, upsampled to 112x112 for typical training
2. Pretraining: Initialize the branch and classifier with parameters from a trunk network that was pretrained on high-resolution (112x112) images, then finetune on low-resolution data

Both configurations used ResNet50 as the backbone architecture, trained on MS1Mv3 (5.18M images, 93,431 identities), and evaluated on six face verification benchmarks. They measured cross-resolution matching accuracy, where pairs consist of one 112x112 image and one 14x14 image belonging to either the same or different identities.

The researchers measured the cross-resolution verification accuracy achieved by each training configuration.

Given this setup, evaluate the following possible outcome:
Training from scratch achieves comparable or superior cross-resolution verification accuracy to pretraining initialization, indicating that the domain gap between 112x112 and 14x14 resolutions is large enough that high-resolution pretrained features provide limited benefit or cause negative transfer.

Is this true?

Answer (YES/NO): NO